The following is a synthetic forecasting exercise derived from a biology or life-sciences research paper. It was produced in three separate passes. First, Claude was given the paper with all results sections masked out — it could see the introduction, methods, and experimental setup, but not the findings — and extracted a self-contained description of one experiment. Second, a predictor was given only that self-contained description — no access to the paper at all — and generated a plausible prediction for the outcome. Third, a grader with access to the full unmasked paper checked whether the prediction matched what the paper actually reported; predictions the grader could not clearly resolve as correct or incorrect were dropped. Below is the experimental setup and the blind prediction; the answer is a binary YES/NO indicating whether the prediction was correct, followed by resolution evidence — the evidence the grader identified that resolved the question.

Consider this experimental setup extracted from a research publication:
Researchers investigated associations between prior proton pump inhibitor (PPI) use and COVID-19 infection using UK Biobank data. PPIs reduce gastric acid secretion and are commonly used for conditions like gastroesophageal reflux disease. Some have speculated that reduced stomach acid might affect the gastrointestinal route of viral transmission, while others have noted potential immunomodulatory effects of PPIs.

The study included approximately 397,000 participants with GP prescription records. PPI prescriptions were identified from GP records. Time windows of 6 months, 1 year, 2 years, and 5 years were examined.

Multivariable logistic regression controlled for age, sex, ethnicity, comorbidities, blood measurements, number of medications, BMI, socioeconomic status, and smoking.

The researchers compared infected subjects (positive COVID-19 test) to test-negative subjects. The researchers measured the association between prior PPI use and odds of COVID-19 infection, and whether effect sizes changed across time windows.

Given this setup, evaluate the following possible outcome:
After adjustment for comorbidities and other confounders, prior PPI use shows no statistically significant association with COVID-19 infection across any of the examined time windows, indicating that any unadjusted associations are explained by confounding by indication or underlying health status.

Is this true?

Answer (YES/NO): NO